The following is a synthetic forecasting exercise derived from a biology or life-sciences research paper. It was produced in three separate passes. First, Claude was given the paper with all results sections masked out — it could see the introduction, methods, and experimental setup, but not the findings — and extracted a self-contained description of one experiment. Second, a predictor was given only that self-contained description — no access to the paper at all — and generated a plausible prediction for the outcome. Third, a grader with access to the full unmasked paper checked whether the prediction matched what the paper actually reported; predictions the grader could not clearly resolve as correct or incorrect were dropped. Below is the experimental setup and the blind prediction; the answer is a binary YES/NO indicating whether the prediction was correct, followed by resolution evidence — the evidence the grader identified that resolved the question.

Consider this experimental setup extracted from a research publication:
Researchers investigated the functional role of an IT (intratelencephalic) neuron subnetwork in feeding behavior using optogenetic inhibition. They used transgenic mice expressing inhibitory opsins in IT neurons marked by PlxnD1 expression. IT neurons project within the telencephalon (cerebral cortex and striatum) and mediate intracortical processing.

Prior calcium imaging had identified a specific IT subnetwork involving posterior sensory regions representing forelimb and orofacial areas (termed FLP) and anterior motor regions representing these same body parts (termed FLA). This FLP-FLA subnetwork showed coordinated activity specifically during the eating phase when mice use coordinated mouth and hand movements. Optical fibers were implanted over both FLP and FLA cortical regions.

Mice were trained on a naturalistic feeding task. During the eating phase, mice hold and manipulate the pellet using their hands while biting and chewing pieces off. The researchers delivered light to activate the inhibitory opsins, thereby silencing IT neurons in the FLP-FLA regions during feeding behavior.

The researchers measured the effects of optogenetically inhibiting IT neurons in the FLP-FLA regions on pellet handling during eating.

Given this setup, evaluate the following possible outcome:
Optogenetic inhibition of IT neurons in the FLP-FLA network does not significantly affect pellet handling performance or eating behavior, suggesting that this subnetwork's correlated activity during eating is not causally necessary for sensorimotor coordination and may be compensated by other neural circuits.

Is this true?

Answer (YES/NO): NO